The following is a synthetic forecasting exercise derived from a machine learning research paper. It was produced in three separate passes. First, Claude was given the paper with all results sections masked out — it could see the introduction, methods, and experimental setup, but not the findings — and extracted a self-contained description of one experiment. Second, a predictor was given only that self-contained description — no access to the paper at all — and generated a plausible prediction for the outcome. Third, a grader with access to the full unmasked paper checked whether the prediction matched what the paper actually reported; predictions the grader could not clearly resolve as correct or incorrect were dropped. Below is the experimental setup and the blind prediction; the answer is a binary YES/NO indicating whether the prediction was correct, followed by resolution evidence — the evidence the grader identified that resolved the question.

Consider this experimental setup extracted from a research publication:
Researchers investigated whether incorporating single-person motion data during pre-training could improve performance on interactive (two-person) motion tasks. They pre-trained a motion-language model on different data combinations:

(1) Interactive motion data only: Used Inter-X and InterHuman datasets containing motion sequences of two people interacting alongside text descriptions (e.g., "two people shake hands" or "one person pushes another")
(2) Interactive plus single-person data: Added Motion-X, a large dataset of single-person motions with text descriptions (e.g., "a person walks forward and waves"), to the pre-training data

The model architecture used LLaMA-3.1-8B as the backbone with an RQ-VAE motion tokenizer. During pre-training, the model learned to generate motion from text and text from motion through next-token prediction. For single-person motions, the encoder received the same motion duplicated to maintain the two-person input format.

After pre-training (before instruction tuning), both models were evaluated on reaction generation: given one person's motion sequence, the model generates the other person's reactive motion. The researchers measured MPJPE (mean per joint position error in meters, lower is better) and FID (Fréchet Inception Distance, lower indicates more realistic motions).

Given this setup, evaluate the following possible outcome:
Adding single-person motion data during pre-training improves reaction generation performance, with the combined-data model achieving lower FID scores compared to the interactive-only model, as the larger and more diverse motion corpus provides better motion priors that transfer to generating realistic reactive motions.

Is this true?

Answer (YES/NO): YES